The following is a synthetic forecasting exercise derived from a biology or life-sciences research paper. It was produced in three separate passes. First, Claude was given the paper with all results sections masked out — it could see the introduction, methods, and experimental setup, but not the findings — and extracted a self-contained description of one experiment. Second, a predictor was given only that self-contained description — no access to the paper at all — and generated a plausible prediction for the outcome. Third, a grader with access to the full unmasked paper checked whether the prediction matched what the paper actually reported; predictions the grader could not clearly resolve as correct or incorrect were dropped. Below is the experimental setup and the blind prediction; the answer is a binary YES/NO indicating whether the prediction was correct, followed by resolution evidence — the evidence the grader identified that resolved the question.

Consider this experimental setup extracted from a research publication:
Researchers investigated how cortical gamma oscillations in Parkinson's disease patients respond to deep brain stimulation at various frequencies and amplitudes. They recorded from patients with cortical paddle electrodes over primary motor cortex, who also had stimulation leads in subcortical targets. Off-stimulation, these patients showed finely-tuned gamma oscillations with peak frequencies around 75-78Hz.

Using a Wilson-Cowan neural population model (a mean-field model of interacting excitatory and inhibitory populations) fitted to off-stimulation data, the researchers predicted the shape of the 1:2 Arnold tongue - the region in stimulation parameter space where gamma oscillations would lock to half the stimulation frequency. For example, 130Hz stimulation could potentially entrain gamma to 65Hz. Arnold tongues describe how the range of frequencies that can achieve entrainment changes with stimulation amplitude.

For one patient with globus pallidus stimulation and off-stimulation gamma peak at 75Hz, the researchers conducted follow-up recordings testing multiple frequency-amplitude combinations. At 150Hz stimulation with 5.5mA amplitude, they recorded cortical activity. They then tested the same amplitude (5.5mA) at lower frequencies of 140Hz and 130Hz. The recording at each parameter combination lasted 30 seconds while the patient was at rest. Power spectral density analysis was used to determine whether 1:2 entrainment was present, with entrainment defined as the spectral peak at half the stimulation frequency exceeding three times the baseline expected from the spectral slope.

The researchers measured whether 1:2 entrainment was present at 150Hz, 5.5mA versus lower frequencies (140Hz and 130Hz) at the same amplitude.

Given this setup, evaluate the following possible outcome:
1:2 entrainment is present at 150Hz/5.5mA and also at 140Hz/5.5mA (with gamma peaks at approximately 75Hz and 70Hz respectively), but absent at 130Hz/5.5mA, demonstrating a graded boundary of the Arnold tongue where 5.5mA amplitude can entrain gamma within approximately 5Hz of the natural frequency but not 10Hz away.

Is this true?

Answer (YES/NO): NO